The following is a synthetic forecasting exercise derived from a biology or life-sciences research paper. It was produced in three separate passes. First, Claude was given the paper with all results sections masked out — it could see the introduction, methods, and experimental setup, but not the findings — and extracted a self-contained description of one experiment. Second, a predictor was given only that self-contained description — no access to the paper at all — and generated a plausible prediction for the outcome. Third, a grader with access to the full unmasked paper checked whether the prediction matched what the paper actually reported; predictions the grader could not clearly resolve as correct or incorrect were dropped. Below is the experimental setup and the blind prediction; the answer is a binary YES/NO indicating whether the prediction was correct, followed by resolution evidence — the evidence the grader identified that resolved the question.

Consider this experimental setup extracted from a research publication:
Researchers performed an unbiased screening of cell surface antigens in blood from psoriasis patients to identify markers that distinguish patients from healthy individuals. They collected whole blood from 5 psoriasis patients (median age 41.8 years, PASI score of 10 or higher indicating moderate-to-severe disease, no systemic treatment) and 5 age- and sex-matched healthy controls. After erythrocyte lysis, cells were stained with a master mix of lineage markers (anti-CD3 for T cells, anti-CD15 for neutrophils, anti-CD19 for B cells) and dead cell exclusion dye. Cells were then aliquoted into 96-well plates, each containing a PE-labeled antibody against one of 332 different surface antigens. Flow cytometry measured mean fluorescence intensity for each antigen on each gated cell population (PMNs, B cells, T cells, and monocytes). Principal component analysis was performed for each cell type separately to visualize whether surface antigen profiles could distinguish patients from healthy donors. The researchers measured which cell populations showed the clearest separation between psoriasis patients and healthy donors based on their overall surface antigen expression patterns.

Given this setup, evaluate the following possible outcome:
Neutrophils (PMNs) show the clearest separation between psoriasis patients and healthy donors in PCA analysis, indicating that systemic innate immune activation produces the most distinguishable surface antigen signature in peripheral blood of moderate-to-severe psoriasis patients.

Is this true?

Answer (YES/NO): YES